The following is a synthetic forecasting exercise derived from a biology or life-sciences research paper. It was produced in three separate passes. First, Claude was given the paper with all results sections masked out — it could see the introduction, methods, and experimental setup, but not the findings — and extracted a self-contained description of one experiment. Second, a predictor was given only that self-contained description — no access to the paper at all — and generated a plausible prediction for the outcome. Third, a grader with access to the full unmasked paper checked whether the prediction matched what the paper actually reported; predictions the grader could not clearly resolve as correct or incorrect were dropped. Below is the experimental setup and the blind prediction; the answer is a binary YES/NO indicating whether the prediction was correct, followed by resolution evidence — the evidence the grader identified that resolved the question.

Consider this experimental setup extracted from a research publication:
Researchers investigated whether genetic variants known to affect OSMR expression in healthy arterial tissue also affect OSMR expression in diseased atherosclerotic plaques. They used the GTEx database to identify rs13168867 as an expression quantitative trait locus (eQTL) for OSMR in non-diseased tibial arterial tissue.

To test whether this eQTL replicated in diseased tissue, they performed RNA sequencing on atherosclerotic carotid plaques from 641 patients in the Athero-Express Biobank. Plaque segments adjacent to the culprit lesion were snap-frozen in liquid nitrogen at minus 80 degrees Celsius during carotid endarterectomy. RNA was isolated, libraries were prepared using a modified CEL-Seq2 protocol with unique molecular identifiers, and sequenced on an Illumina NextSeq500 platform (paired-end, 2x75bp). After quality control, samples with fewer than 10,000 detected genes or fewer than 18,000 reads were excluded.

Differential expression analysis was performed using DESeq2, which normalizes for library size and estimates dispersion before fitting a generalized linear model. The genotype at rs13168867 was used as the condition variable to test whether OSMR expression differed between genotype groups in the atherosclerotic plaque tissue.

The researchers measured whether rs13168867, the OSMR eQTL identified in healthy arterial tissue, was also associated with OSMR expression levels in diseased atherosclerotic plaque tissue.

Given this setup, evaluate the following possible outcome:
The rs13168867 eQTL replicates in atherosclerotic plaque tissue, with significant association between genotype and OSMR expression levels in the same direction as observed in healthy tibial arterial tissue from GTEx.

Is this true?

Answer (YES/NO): NO